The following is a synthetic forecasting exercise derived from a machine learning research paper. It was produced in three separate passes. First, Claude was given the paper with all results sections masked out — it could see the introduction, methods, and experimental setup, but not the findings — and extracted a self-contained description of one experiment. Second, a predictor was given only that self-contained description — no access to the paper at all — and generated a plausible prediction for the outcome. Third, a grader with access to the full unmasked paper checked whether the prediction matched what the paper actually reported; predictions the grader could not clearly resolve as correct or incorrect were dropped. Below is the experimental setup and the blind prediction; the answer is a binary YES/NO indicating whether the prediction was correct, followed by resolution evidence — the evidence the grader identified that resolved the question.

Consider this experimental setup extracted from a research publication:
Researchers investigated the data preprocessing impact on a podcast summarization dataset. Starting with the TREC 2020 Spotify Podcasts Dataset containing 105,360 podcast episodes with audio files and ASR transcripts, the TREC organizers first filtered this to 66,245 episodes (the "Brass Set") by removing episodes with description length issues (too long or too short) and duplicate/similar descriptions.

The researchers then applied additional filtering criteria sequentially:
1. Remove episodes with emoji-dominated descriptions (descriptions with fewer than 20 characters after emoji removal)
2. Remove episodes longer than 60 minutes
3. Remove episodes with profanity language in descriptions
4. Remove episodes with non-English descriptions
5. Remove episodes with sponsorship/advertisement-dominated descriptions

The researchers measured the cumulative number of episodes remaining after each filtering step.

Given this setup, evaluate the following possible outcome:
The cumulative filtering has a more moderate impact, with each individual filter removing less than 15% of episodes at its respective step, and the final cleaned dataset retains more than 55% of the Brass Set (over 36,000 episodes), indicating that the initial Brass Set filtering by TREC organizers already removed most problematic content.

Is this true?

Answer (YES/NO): NO